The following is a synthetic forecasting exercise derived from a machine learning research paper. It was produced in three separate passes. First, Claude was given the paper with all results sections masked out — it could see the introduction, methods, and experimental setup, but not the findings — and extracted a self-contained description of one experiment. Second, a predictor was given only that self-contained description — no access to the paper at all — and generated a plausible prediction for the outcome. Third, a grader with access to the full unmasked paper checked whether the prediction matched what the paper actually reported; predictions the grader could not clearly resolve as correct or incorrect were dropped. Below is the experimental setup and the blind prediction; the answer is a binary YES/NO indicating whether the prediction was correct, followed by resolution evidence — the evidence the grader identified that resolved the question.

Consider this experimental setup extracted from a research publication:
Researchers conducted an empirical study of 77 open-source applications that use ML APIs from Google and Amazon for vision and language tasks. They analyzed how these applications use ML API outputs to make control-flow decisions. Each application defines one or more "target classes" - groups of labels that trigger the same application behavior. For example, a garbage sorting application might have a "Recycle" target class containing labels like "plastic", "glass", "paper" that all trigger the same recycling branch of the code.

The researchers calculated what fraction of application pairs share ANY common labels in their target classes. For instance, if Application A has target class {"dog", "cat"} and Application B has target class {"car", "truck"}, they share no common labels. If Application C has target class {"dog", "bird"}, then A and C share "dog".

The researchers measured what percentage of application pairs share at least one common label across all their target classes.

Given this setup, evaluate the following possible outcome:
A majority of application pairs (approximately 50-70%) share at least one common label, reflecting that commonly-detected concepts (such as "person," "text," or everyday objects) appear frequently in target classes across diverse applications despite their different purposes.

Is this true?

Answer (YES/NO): NO